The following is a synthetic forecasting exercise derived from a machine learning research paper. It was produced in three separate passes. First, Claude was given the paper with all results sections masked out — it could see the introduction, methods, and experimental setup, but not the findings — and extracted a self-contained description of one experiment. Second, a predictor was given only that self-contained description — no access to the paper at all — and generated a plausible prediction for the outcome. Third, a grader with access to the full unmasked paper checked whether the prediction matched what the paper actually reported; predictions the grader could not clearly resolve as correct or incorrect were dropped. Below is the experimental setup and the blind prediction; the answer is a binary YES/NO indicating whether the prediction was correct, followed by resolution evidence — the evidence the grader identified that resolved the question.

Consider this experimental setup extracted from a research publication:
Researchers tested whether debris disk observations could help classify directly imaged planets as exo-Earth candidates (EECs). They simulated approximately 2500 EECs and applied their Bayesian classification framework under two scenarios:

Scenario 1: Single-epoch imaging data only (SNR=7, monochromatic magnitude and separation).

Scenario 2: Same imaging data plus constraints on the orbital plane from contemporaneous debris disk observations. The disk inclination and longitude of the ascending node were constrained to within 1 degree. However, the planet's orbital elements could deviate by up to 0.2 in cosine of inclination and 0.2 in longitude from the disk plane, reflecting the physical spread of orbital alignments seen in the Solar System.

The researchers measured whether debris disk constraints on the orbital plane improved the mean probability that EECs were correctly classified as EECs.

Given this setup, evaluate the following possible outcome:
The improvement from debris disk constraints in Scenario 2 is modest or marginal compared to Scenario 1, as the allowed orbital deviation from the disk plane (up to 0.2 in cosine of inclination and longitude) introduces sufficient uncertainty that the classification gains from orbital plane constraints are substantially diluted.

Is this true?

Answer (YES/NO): YES